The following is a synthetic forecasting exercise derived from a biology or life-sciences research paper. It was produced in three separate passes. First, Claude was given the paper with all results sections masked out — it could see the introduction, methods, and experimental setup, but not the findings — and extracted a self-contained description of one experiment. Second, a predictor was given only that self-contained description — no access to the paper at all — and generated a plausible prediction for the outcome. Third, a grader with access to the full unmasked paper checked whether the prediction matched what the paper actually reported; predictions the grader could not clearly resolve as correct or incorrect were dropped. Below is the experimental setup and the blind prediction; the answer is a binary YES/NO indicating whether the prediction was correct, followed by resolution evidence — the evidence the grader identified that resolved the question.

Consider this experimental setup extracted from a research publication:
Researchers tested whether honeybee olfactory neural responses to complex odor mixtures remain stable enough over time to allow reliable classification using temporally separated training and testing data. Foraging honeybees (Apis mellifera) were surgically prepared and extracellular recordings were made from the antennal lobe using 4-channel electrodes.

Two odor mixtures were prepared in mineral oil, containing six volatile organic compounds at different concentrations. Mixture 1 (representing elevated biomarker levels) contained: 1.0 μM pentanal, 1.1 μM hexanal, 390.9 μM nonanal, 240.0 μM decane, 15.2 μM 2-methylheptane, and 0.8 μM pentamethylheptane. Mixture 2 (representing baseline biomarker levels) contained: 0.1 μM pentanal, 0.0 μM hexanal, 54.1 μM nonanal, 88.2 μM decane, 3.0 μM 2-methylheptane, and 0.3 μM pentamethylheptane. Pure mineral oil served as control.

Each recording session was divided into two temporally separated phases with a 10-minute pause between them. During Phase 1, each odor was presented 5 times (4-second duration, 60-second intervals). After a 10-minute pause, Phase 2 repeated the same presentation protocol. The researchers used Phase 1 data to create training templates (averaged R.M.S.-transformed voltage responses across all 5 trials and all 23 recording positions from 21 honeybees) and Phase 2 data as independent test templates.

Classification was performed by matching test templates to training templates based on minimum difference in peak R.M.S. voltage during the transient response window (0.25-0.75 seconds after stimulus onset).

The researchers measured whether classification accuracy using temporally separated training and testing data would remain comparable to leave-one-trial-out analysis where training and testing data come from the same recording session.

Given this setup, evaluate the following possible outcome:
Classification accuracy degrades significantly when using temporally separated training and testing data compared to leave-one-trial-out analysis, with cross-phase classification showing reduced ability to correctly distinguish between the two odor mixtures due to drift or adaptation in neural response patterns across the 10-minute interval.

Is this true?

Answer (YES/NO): NO